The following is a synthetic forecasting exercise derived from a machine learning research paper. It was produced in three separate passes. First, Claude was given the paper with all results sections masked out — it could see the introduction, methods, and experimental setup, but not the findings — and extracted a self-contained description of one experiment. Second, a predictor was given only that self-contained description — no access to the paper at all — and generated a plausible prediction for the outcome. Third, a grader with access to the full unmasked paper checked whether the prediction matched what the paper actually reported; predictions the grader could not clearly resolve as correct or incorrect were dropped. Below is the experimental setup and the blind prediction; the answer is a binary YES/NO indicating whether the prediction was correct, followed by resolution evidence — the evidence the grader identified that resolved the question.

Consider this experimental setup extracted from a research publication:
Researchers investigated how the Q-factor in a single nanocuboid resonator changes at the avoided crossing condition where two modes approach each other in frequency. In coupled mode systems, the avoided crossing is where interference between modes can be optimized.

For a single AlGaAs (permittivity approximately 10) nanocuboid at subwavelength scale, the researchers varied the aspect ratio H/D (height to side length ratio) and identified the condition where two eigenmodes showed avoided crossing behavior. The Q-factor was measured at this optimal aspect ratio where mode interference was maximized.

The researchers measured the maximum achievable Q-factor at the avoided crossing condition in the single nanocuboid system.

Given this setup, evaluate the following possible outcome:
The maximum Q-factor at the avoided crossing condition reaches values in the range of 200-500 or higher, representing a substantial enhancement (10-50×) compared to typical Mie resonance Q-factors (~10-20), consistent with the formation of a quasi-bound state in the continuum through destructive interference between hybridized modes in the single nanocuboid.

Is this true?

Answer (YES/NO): NO